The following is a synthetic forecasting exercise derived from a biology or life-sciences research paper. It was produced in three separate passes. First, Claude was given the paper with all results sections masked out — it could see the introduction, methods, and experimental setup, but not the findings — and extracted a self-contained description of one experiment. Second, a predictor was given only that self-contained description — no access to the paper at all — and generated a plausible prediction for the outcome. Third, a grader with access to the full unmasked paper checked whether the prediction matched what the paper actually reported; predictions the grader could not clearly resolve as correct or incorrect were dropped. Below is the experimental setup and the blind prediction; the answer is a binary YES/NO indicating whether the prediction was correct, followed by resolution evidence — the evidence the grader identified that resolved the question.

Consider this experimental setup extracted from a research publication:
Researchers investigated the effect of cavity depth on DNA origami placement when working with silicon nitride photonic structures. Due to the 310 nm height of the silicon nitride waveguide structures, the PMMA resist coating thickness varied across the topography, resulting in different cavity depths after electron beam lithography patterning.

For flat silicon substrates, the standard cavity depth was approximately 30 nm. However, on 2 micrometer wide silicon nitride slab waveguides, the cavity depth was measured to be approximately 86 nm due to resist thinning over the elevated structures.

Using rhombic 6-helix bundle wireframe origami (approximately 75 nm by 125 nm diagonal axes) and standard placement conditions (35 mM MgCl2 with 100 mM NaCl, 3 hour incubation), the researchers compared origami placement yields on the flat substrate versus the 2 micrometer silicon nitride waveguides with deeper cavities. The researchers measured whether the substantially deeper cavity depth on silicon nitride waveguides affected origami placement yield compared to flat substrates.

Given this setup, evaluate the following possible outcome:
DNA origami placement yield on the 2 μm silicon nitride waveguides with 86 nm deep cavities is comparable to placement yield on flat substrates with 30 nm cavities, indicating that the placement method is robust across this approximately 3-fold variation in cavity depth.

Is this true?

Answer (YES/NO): YES